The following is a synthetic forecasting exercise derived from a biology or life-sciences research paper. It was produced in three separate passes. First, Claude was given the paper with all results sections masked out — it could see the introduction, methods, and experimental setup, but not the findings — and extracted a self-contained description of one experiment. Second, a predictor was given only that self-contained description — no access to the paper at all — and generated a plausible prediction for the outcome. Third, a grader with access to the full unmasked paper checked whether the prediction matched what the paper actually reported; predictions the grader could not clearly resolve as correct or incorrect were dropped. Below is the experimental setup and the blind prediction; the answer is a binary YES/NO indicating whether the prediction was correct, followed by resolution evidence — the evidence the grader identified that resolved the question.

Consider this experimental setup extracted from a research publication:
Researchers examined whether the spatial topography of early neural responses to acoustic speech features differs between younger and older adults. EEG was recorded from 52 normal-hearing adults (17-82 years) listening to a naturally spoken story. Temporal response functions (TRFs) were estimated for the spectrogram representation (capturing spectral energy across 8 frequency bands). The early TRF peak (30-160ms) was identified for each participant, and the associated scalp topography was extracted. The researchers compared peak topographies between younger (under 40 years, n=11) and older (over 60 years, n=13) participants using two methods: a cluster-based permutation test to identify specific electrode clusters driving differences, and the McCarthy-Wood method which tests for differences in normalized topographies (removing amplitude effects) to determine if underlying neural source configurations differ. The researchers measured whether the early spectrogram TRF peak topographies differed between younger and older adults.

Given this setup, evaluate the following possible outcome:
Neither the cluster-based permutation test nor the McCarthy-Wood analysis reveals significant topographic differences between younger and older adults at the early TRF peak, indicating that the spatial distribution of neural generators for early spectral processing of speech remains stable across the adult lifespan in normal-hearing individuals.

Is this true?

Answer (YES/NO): NO